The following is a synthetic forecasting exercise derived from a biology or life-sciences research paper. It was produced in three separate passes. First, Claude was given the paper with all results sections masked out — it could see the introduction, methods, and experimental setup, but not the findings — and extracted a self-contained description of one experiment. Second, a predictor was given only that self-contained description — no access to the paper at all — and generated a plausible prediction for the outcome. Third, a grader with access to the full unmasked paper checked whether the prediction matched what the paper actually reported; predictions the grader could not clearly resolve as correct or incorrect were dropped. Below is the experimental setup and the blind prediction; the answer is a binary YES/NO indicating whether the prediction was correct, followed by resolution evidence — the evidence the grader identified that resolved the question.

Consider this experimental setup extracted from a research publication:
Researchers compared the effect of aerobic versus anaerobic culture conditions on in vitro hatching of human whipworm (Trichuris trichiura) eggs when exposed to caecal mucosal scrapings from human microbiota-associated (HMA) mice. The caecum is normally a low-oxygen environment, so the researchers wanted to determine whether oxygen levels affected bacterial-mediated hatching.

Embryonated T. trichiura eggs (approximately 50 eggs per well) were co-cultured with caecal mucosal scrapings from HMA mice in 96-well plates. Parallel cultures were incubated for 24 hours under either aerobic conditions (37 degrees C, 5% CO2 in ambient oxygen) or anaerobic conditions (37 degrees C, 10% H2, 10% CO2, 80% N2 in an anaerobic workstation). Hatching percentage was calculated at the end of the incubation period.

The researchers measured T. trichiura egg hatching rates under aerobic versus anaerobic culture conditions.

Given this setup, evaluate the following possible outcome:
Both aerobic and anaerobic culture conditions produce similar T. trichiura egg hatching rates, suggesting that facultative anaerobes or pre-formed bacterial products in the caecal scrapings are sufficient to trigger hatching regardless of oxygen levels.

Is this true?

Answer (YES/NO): NO